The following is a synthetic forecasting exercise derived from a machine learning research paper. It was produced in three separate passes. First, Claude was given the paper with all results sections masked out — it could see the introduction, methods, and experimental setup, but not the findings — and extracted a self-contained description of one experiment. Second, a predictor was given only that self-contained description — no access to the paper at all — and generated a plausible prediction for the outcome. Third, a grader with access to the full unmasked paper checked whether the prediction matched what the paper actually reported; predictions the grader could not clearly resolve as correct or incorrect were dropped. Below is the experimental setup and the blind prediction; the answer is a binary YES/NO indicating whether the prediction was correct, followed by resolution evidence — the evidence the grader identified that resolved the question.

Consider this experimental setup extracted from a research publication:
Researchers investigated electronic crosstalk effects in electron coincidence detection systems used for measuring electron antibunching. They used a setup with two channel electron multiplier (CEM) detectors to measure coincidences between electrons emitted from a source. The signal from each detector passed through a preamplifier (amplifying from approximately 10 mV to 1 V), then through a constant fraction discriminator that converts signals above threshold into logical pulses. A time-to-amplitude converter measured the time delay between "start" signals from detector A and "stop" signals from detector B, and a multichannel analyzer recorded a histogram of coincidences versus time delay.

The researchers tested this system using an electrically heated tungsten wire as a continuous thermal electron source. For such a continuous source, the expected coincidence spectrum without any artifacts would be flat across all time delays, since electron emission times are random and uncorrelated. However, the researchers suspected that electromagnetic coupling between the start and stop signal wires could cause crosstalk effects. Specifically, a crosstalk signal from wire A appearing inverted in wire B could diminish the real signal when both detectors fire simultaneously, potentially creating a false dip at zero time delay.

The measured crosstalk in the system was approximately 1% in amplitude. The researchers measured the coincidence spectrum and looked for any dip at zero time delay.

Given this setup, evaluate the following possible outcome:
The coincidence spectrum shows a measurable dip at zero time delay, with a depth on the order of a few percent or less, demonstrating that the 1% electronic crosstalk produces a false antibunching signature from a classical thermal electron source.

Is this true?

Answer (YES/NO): NO